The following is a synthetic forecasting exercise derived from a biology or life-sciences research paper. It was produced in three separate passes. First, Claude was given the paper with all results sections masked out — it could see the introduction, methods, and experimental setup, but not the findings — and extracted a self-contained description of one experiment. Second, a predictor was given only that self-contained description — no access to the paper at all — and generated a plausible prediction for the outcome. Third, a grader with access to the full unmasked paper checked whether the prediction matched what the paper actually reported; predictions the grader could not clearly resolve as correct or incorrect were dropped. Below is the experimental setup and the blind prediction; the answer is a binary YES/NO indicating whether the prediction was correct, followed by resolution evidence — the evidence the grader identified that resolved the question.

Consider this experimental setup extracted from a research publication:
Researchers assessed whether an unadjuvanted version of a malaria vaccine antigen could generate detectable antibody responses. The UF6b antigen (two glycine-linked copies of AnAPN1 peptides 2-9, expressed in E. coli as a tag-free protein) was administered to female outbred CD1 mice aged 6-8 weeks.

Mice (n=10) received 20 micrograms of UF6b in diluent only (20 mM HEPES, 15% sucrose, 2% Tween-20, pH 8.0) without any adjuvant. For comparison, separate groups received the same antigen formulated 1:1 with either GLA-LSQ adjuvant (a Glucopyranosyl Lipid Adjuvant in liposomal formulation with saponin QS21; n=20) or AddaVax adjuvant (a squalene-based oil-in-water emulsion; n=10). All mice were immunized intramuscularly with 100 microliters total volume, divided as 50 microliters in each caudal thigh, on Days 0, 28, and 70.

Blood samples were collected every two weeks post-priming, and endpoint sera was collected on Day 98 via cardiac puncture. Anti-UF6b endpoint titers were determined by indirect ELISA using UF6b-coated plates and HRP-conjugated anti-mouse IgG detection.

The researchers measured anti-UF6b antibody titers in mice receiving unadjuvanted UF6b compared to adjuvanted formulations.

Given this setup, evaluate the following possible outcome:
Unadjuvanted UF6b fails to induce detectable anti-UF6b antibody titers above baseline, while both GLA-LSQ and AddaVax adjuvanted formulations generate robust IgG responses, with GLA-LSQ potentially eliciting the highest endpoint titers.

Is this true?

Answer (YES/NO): NO